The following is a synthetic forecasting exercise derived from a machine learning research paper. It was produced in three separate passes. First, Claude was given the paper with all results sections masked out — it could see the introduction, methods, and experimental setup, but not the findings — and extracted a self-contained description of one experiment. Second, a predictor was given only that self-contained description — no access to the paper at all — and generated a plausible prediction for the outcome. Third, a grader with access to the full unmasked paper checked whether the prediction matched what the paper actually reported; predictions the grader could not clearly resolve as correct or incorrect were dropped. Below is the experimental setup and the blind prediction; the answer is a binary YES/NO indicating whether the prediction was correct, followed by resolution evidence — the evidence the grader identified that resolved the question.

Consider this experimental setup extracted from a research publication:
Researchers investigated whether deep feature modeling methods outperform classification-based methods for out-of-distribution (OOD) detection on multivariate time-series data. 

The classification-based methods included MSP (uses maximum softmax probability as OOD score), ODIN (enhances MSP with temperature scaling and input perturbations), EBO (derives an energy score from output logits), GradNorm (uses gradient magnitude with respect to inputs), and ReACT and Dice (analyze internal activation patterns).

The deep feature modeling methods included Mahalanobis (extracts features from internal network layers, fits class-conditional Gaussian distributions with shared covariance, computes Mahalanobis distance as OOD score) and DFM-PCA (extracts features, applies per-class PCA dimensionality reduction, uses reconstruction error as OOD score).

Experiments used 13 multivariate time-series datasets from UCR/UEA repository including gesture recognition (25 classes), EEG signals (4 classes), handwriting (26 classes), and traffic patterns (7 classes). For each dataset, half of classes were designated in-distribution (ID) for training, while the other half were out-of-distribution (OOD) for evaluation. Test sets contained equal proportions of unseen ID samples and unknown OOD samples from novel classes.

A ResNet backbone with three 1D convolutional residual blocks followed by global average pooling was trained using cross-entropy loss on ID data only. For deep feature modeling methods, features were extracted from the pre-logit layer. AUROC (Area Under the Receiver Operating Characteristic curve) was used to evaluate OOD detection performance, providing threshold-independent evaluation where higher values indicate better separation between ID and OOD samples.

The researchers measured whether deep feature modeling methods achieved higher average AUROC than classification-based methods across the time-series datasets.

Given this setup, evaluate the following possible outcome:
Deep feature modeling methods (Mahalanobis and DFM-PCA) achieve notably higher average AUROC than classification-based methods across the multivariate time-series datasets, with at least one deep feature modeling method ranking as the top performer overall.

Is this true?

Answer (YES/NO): YES